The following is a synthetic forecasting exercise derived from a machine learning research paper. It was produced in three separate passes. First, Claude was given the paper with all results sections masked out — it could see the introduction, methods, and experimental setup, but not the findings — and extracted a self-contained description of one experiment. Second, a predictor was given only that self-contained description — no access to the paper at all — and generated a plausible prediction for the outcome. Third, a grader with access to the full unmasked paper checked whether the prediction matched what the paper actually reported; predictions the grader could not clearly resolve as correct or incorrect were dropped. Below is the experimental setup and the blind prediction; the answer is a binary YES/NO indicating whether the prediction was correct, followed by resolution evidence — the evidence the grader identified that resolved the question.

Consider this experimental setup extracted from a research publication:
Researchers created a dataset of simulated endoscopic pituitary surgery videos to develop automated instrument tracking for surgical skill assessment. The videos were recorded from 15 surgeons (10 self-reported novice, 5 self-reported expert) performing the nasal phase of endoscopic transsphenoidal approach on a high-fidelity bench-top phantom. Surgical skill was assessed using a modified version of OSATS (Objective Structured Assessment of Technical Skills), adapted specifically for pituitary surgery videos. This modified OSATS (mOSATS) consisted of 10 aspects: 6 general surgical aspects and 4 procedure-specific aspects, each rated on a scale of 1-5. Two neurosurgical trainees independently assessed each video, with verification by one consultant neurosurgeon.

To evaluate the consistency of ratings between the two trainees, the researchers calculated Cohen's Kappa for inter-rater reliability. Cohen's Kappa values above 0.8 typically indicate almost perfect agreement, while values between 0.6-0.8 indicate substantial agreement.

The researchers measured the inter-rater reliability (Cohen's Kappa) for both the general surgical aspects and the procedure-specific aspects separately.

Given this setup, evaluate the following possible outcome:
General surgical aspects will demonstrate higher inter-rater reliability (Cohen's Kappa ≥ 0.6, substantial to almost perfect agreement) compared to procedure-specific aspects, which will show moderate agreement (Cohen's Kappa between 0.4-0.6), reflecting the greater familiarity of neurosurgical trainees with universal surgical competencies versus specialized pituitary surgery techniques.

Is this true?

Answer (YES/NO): NO